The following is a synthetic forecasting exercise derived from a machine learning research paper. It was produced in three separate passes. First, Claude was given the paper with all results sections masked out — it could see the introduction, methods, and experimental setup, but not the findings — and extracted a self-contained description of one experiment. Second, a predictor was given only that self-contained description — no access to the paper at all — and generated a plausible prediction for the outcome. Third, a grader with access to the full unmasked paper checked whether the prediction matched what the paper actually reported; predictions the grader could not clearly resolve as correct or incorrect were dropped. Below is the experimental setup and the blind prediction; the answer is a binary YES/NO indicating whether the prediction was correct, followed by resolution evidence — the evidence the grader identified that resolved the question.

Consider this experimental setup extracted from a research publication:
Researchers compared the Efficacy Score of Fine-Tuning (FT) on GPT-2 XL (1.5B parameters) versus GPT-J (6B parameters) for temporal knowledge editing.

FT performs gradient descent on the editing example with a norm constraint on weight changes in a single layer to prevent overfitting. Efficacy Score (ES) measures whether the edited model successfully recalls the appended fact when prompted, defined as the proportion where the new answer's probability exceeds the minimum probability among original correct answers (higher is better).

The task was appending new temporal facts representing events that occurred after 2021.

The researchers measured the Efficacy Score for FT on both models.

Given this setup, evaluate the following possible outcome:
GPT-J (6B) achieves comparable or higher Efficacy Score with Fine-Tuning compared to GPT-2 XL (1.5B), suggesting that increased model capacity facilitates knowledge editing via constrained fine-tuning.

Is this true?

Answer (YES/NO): YES